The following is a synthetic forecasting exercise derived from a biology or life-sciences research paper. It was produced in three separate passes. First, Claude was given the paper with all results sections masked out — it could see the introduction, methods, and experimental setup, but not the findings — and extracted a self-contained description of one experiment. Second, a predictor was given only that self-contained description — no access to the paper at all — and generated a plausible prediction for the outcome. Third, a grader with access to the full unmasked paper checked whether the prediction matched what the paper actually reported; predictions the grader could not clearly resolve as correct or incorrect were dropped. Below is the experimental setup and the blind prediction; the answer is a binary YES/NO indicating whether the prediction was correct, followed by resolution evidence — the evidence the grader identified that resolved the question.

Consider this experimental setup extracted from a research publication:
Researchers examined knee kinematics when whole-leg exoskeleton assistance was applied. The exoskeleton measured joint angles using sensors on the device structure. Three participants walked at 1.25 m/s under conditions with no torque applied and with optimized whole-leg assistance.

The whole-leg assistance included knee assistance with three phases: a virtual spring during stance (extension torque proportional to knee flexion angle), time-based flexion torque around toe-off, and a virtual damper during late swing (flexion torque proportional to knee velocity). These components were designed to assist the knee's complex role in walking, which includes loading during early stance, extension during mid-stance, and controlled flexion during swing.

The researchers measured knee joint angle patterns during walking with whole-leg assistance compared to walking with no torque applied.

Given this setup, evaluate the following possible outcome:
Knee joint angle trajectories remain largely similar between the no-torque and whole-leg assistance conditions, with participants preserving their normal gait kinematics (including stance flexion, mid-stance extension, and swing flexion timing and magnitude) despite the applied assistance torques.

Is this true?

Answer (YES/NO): NO